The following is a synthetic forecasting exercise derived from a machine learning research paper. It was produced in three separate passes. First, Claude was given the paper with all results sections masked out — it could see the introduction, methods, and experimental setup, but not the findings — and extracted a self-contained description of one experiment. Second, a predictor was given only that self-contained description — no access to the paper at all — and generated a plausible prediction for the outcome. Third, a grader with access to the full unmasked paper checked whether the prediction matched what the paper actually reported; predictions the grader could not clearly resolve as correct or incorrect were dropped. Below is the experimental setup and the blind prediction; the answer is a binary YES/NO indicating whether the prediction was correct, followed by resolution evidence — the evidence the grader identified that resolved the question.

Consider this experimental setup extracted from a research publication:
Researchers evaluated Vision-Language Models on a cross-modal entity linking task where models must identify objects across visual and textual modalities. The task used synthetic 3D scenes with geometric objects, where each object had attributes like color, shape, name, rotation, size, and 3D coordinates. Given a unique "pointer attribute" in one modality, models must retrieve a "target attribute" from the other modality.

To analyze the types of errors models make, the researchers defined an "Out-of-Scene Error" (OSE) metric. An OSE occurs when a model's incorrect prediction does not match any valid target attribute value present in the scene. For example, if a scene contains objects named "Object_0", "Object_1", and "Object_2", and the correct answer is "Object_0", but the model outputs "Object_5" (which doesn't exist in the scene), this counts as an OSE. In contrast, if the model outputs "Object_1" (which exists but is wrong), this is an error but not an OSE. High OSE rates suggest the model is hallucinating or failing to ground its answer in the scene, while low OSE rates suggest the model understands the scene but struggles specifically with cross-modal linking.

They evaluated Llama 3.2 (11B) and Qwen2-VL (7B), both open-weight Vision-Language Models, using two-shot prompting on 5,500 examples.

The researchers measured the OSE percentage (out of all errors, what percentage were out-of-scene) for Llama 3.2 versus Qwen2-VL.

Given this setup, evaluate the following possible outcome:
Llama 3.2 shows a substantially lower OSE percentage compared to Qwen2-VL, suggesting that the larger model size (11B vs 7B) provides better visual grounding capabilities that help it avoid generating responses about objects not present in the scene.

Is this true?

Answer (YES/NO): NO